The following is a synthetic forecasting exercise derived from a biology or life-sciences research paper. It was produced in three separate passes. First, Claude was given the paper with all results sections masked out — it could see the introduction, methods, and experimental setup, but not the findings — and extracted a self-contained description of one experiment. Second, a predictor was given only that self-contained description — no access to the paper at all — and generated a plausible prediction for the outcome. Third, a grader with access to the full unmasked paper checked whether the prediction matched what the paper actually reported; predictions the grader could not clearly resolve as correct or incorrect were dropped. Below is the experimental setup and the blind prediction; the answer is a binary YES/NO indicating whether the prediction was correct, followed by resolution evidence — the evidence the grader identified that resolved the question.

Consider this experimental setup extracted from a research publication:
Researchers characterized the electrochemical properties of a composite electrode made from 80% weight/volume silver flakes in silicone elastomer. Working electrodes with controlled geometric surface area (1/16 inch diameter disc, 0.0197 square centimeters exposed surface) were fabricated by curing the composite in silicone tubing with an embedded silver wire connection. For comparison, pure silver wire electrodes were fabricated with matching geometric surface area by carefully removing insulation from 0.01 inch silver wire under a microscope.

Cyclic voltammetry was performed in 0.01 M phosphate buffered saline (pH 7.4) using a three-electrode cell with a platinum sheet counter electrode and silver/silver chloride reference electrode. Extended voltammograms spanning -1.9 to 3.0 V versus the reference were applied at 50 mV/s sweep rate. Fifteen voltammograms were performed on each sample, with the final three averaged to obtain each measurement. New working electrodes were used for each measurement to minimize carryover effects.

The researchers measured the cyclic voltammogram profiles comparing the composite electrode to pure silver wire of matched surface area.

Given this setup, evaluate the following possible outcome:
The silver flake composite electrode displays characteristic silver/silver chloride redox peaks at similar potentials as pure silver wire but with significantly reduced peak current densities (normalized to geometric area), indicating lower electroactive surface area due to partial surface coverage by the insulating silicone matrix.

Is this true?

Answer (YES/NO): NO